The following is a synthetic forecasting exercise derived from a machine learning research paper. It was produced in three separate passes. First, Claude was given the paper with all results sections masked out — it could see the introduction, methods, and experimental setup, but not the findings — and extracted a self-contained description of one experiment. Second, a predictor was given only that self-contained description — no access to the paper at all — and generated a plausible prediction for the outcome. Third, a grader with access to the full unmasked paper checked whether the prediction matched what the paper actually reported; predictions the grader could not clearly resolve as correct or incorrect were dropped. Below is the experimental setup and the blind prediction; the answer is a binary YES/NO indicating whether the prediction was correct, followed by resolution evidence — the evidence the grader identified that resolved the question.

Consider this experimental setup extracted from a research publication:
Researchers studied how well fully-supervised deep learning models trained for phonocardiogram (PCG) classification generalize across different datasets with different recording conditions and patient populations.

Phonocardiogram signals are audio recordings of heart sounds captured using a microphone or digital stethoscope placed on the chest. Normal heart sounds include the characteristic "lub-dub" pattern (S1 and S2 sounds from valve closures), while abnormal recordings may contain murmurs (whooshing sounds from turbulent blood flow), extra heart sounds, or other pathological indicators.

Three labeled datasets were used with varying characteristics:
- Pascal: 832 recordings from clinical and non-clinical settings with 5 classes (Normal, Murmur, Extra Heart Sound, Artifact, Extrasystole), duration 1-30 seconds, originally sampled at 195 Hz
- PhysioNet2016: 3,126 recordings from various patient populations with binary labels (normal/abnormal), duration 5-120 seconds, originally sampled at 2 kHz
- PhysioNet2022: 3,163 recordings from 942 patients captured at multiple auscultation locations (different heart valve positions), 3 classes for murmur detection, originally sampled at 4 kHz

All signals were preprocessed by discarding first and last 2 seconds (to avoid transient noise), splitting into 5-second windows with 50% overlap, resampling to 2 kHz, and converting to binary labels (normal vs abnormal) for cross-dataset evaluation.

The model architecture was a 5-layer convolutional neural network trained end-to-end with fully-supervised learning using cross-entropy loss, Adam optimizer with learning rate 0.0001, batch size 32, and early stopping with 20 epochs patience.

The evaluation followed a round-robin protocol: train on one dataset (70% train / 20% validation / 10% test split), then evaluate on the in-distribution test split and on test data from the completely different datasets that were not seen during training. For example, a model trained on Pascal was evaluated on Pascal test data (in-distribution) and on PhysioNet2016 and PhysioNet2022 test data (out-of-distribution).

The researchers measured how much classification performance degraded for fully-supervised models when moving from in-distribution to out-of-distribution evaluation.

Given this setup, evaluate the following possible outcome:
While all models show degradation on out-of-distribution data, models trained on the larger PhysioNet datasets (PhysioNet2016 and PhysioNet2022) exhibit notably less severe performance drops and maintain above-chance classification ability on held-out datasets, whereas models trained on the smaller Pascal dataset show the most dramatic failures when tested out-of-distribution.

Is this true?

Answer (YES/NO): NO